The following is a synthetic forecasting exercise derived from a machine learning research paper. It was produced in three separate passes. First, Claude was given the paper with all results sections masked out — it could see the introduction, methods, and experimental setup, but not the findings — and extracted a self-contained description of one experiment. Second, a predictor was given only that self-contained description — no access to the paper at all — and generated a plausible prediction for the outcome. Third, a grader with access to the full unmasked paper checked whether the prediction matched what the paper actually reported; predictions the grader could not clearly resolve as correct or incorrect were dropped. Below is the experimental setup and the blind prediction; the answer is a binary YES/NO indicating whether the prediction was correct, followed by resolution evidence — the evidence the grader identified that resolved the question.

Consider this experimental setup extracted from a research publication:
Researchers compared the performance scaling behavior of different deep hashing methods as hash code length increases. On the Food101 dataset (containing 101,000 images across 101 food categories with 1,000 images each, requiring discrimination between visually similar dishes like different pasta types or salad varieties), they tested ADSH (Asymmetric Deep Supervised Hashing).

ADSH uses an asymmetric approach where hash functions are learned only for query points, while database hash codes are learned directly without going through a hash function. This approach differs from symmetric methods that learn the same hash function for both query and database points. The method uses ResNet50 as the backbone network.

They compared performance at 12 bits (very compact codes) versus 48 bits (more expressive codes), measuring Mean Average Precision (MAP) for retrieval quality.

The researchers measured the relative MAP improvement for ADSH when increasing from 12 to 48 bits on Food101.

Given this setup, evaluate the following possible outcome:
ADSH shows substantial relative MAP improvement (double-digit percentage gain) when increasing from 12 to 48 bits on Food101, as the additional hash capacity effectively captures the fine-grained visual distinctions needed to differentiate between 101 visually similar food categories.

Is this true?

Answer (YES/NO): YES